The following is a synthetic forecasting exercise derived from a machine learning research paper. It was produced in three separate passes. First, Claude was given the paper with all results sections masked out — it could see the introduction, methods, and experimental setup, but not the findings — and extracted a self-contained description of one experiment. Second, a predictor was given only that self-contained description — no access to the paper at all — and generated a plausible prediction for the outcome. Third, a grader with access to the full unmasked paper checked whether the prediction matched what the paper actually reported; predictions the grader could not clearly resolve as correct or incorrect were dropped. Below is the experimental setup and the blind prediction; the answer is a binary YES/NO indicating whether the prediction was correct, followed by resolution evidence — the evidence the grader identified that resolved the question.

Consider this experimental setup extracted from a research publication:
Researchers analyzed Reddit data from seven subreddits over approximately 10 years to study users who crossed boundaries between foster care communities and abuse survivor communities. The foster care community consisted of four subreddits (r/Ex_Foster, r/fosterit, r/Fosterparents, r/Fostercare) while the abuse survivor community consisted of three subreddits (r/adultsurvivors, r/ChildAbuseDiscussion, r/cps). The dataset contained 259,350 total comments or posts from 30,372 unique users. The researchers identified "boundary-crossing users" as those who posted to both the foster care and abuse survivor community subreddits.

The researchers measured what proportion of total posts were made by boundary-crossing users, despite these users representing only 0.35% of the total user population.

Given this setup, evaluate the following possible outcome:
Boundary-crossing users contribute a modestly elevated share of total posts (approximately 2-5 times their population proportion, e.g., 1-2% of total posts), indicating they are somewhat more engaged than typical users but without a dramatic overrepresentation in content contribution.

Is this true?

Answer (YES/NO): NO